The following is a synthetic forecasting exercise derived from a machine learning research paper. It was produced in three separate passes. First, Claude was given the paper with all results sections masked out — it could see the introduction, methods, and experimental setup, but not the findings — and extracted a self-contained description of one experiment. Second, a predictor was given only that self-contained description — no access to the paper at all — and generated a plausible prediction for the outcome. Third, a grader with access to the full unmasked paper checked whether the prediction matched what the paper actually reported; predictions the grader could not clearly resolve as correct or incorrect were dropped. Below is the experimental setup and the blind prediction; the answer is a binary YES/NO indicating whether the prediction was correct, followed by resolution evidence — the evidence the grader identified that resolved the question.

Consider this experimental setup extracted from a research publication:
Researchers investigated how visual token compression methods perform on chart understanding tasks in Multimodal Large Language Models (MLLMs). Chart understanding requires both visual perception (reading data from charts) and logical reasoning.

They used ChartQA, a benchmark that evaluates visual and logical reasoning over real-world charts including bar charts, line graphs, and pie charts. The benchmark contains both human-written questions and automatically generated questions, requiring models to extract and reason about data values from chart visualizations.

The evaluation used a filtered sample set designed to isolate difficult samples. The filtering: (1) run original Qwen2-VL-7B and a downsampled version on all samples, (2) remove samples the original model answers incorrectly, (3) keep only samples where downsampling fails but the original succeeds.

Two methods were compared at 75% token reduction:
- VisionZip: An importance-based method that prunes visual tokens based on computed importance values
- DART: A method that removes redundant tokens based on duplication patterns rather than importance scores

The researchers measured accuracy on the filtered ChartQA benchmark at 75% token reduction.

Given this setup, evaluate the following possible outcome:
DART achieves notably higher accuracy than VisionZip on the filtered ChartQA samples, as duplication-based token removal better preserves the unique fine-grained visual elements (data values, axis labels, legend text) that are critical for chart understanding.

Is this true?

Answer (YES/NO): NO